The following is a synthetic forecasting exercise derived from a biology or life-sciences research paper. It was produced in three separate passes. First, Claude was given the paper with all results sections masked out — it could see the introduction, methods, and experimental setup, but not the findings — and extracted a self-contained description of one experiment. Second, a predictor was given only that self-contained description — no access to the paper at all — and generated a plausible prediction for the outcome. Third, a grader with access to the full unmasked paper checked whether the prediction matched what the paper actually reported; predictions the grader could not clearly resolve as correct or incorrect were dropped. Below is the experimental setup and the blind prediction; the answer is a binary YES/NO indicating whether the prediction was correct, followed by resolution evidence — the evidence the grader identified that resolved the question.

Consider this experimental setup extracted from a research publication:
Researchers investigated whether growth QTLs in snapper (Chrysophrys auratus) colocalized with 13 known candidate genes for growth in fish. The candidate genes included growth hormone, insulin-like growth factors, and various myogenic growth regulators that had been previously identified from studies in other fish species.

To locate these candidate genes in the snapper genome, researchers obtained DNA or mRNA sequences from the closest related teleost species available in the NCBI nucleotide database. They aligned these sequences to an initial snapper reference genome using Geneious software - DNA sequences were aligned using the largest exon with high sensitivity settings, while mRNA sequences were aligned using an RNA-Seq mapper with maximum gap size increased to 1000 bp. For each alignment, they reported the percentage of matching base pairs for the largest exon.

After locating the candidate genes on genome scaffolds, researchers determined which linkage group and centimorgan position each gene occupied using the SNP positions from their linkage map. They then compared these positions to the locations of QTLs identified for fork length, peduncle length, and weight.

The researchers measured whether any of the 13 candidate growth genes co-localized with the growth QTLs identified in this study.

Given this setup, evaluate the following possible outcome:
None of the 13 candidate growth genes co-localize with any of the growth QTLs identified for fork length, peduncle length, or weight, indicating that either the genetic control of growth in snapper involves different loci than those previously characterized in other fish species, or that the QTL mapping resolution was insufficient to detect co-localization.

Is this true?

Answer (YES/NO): NO